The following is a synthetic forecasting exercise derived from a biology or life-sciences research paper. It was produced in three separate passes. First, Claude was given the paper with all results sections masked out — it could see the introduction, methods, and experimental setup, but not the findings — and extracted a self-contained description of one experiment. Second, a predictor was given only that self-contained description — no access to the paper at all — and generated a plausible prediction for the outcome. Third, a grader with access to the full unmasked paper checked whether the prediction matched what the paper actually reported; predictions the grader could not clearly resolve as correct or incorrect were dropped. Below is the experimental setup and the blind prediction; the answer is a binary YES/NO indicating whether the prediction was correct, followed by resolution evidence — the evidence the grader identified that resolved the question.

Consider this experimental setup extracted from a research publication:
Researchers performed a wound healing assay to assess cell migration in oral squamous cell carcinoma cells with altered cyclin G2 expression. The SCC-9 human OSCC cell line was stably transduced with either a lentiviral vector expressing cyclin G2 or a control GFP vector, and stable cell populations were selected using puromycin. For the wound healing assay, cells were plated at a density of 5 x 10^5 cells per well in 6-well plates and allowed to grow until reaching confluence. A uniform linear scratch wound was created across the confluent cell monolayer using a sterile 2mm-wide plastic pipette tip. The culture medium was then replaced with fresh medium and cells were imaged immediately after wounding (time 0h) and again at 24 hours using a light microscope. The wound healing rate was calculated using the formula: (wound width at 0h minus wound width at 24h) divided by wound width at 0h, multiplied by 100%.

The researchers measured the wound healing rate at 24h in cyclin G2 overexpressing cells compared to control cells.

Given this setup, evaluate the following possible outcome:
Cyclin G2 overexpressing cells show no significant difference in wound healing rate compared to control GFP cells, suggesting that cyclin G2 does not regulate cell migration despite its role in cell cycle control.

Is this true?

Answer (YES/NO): NO